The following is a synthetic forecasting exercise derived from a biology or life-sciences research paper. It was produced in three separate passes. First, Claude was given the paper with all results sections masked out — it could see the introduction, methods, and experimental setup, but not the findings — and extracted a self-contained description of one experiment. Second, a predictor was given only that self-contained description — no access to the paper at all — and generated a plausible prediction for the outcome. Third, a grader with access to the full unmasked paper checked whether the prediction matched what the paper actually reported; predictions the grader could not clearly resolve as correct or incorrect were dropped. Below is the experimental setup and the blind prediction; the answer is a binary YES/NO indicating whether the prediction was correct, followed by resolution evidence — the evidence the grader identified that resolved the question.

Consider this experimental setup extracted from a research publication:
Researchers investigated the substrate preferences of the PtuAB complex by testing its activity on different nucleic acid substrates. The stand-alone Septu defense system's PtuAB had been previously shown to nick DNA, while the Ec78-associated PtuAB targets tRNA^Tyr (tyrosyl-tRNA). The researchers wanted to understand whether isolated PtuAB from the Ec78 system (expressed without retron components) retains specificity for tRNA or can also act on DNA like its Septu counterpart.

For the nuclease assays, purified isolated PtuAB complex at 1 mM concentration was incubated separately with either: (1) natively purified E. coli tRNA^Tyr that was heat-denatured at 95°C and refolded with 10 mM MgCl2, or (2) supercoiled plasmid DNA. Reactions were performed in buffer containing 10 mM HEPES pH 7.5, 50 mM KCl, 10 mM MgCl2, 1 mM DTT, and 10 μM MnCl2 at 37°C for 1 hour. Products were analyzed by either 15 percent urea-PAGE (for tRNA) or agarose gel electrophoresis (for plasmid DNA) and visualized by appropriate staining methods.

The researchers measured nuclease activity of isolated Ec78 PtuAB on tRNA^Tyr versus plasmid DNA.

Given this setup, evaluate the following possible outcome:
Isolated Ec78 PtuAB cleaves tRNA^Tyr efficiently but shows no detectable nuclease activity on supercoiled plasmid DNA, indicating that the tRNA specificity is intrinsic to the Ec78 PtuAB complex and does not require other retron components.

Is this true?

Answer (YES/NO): NO